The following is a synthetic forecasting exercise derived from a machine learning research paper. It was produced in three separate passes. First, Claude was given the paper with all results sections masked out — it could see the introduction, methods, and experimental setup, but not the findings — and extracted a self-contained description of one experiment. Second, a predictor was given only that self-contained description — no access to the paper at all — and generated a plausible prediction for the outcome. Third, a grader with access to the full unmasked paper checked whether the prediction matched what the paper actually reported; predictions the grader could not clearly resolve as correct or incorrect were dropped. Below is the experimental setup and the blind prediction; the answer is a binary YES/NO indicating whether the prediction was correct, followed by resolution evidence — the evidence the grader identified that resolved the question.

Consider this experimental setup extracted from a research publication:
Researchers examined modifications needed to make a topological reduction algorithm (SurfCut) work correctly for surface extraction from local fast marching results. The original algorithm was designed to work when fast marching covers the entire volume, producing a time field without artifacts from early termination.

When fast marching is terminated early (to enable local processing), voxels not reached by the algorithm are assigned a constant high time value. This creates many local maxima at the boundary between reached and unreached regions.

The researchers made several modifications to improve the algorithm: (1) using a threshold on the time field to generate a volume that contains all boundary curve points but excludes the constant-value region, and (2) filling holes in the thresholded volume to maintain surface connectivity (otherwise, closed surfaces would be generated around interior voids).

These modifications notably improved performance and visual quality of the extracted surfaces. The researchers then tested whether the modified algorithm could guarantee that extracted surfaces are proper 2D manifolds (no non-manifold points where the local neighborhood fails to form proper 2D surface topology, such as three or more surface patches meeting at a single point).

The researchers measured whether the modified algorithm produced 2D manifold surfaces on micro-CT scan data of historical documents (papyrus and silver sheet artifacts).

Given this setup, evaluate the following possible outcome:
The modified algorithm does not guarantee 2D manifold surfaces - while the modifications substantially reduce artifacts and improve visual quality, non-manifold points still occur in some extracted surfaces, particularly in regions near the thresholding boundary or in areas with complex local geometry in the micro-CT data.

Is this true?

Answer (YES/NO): NO